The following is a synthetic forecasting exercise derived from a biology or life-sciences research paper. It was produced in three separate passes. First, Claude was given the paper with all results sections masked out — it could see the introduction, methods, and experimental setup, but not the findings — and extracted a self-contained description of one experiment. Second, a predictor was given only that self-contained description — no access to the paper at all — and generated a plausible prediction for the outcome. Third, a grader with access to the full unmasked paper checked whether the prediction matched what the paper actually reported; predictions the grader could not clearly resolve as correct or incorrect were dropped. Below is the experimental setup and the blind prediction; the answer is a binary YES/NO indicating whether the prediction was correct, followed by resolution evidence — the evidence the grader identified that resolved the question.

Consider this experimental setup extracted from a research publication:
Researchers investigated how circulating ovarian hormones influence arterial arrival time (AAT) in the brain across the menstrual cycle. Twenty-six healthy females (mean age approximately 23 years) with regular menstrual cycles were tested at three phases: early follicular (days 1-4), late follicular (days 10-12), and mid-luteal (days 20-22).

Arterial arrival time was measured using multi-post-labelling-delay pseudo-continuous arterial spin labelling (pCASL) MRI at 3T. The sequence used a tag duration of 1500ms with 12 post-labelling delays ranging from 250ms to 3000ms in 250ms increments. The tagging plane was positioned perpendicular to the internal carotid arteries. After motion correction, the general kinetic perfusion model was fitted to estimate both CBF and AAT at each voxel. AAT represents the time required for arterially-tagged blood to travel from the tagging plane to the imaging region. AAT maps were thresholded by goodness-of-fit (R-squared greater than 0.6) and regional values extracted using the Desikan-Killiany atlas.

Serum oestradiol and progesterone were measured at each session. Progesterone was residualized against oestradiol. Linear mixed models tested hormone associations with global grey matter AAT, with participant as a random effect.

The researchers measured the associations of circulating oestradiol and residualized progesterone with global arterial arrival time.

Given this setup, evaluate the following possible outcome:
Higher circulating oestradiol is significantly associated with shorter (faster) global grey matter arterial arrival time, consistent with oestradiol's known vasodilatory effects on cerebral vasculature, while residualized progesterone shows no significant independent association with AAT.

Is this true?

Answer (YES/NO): NO